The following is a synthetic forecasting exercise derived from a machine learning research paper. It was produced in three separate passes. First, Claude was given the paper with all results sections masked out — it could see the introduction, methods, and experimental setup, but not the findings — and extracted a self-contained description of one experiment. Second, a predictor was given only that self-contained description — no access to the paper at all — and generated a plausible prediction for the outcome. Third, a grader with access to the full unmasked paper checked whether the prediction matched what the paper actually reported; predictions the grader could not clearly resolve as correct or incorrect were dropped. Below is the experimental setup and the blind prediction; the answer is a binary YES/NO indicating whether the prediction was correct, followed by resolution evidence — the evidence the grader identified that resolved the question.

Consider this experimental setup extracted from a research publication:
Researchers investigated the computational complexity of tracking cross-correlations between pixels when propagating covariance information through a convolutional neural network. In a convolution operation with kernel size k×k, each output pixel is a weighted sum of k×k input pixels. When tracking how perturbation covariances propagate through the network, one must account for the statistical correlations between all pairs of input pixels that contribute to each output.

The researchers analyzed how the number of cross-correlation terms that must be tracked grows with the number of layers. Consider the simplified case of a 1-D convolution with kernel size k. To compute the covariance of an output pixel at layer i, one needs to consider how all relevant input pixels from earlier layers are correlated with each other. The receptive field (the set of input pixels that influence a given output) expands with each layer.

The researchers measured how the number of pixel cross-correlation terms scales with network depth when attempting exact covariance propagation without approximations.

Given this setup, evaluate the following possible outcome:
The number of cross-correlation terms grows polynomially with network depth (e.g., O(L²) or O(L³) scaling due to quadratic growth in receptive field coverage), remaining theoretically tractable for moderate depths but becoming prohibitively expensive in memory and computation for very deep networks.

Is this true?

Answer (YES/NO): NO